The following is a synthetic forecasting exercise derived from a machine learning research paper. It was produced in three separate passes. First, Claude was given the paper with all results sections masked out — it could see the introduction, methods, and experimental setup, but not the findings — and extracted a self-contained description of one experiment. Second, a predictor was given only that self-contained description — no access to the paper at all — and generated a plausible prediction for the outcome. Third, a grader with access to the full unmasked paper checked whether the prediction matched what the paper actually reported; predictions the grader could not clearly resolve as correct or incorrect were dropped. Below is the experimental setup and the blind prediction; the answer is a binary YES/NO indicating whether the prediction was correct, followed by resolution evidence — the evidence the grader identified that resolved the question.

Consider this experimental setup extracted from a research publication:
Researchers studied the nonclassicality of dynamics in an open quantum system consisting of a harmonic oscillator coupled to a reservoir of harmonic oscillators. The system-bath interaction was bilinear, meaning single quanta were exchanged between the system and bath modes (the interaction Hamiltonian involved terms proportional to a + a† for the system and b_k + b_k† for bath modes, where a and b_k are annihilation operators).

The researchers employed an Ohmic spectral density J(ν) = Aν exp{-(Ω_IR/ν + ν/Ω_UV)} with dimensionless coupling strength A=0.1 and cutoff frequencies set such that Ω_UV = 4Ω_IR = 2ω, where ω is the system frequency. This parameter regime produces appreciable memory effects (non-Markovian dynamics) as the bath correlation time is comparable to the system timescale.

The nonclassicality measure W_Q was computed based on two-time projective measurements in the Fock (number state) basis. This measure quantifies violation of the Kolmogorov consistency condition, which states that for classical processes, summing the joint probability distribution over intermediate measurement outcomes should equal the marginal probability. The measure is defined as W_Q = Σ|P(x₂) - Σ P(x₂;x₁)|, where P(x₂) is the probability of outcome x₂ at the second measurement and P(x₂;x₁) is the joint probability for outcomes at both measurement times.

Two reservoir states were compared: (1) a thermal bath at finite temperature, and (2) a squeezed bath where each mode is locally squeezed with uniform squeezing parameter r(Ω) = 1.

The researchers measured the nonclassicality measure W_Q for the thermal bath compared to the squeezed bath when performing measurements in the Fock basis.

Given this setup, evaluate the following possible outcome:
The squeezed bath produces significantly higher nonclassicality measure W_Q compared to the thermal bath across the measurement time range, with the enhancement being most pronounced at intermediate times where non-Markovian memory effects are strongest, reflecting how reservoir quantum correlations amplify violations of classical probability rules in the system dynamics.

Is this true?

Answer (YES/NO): YES